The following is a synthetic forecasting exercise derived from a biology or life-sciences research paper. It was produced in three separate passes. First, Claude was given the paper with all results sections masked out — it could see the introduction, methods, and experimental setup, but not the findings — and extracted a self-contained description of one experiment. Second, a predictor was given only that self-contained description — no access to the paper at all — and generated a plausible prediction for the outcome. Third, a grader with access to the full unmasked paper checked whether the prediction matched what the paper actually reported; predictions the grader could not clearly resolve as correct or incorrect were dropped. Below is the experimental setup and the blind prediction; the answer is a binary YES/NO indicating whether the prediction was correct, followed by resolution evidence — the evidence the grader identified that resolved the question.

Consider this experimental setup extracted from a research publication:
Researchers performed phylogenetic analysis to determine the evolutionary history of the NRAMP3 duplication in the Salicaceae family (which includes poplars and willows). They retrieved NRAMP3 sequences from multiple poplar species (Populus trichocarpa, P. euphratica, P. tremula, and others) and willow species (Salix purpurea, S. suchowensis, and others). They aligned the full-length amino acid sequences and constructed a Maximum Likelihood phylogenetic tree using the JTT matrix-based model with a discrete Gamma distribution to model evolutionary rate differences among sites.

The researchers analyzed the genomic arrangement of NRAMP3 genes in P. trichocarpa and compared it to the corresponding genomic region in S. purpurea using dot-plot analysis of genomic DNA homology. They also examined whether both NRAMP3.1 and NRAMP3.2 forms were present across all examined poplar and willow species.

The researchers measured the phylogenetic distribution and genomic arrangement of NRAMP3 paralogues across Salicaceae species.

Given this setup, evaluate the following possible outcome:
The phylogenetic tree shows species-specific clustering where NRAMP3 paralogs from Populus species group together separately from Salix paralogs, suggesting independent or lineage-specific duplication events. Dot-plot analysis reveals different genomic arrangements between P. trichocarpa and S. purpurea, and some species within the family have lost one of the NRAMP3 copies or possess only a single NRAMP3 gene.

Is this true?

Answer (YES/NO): NO